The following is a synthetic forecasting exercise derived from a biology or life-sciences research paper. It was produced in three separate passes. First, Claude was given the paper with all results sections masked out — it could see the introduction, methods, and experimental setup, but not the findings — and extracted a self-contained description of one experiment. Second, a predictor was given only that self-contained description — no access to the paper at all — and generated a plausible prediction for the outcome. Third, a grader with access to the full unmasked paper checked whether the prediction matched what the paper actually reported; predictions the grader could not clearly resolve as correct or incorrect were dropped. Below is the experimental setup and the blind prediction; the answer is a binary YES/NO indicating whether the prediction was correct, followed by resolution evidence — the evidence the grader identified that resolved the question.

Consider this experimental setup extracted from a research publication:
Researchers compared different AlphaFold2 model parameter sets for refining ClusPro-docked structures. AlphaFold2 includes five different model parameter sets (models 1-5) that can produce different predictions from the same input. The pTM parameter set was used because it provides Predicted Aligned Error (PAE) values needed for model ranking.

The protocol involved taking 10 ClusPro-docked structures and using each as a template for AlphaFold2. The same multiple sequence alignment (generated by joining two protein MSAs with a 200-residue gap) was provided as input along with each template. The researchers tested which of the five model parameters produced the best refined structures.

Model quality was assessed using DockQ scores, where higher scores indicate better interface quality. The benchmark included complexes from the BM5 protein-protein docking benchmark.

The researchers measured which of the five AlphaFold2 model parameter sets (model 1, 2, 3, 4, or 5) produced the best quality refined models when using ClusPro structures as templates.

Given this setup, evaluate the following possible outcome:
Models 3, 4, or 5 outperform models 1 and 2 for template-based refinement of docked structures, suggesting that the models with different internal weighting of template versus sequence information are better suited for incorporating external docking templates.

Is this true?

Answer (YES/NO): NO